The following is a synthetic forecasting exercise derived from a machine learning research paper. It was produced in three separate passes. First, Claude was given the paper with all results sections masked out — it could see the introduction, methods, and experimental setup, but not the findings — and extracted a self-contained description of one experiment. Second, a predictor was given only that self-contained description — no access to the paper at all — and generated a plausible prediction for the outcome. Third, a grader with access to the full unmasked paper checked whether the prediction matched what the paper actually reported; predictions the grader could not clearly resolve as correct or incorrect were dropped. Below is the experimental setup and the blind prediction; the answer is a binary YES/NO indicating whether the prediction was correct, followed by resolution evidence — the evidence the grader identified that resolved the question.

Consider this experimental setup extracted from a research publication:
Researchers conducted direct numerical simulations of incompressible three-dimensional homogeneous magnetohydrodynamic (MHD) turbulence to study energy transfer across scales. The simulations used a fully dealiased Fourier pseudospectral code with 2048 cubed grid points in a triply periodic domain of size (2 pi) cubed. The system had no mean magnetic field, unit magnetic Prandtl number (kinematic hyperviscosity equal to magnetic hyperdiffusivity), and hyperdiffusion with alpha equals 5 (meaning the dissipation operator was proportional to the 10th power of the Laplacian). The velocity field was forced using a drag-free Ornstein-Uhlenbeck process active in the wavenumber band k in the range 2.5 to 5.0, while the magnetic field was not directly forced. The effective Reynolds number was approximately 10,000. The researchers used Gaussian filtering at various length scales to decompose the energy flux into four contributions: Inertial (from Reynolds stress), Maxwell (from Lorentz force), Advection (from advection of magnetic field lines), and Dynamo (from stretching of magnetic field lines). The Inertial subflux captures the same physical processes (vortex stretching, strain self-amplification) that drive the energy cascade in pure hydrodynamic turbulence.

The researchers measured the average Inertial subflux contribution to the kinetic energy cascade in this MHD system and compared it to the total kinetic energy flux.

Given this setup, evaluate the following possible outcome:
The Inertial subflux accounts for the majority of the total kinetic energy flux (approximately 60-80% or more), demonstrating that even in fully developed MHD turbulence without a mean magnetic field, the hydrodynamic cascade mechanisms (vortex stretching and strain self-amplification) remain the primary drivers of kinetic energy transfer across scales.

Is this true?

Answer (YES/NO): NO